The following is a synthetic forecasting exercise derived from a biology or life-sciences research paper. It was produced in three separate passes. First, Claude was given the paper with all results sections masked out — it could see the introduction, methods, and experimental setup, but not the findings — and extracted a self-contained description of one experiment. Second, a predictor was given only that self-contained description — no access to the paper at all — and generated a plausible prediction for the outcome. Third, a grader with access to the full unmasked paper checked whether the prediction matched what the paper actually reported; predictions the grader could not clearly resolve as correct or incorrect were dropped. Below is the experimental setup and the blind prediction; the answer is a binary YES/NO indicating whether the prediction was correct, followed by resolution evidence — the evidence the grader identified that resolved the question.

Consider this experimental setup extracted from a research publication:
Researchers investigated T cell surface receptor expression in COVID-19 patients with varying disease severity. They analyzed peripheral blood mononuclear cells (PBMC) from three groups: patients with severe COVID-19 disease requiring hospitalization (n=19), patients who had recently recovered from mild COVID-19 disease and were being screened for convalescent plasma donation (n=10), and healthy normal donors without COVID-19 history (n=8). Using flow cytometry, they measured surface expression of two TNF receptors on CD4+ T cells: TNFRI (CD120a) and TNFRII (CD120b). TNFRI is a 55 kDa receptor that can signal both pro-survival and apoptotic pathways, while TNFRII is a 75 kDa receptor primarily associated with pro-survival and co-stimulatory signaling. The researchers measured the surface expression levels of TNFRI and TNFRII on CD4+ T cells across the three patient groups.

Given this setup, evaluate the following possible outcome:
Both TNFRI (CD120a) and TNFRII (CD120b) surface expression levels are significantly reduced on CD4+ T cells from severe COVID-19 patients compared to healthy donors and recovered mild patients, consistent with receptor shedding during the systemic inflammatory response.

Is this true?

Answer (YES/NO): NO